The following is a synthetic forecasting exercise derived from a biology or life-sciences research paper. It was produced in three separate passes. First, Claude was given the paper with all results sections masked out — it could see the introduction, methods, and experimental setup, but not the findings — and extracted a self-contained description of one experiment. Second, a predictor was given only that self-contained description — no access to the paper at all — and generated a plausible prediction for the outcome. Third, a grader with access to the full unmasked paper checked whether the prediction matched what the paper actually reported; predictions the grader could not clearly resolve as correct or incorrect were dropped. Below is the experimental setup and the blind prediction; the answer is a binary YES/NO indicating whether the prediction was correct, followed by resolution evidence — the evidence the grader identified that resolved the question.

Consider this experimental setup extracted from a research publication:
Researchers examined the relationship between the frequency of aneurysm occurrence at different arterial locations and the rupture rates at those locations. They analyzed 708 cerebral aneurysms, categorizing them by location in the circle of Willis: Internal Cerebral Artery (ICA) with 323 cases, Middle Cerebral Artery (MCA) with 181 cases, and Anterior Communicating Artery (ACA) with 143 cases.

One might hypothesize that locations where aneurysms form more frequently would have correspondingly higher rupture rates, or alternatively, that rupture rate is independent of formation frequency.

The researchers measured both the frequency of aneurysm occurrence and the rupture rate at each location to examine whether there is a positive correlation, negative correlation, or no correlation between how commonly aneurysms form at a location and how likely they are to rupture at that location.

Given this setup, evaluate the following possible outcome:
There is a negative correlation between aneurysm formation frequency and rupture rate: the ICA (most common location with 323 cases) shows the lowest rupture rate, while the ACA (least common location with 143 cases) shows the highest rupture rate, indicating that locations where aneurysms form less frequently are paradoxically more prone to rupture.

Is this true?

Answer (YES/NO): NO